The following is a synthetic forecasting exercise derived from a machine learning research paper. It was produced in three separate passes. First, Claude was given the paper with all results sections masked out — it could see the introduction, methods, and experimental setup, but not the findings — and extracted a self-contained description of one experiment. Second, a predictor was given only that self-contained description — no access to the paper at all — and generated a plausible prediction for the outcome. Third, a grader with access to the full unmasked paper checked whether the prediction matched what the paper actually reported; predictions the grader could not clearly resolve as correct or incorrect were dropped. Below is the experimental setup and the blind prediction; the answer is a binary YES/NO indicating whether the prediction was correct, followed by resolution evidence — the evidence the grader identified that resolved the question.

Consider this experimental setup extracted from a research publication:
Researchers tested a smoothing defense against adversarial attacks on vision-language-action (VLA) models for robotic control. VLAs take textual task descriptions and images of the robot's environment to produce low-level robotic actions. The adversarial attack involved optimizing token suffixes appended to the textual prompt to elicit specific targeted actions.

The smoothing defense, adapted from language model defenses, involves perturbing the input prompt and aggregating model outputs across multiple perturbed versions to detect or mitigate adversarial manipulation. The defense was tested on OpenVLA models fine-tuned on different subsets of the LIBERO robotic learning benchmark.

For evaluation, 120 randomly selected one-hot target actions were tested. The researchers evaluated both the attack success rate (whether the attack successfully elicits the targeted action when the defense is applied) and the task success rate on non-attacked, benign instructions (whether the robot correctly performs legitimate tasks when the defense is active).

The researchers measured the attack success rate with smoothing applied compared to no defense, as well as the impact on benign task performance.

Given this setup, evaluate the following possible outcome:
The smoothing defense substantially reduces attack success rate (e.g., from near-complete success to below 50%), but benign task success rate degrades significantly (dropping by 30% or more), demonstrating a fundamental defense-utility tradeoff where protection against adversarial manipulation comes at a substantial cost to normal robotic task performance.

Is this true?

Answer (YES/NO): YES